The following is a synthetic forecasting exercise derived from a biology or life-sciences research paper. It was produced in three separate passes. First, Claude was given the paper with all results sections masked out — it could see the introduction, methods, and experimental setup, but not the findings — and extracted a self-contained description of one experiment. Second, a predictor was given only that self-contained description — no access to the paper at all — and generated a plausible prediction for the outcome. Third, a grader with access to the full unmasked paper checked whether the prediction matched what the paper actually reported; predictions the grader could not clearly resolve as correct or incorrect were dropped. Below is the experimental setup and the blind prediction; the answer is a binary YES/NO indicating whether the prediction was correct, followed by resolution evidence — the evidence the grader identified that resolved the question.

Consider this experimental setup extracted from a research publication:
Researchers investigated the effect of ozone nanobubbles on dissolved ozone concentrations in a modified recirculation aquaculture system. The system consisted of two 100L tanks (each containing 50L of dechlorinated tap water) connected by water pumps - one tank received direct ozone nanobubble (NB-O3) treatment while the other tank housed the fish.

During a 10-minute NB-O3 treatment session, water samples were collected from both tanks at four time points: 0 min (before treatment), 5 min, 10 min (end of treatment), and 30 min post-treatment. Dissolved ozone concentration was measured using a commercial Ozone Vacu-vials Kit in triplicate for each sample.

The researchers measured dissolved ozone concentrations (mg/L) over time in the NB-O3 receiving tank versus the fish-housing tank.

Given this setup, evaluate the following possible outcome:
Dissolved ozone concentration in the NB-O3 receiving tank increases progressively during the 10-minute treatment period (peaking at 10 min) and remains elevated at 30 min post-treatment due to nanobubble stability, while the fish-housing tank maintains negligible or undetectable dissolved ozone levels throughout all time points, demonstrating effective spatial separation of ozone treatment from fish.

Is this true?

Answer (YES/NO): NO